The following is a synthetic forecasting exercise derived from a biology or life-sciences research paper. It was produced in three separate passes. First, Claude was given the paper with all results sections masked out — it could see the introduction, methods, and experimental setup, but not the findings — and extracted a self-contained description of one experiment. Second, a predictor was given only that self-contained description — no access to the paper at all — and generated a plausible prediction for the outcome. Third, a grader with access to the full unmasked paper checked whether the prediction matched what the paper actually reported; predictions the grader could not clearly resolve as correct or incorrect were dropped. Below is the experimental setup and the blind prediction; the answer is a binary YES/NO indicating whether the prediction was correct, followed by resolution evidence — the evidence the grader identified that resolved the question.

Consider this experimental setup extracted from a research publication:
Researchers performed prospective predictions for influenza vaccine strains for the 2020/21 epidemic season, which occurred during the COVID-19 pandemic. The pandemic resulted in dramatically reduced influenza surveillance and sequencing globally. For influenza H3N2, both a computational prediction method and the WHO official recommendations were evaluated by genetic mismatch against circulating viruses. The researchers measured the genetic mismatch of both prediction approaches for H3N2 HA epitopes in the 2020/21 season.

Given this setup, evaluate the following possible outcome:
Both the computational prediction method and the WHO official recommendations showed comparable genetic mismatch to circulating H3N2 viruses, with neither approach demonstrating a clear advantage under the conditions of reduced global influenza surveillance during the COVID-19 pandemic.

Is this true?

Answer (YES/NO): YES